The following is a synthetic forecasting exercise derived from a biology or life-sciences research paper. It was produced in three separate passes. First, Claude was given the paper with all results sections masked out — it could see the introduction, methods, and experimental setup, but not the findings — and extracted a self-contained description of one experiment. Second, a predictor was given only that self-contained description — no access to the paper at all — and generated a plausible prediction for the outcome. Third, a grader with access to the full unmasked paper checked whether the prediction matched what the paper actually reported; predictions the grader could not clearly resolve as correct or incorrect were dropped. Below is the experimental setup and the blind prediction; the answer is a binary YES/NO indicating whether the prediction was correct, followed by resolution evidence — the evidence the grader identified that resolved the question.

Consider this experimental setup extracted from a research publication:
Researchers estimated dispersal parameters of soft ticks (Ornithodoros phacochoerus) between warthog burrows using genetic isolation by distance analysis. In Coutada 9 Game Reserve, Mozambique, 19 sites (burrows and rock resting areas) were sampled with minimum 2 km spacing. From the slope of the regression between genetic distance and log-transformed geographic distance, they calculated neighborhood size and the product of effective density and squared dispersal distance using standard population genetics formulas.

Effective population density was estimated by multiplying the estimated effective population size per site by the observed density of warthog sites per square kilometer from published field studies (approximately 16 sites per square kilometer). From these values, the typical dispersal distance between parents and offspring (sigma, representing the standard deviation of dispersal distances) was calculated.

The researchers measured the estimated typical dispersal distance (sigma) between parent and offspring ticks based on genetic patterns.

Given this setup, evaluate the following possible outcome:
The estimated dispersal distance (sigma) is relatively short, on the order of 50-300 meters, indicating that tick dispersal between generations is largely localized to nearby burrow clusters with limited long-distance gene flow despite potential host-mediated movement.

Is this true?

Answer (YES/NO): YES